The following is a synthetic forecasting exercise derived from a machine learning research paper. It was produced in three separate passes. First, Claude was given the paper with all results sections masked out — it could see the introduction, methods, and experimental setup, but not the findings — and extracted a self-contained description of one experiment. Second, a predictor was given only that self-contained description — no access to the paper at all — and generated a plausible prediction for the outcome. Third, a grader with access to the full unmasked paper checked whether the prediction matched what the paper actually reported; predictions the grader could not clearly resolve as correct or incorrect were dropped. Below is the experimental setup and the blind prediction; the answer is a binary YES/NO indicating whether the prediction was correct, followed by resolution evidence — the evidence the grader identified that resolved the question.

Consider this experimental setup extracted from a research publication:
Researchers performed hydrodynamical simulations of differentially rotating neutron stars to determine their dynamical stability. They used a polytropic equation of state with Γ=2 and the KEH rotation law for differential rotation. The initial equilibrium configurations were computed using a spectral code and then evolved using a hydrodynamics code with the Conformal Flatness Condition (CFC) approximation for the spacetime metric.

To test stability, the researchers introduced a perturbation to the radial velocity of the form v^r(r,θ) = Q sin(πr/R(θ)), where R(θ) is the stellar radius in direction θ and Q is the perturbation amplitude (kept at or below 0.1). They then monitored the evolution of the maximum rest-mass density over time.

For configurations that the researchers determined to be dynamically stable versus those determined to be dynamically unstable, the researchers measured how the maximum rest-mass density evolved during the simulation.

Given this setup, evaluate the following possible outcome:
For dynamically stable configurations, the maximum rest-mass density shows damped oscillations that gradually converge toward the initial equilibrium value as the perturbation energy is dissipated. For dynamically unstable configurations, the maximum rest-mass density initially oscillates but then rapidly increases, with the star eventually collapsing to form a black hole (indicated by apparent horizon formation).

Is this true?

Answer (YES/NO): NO